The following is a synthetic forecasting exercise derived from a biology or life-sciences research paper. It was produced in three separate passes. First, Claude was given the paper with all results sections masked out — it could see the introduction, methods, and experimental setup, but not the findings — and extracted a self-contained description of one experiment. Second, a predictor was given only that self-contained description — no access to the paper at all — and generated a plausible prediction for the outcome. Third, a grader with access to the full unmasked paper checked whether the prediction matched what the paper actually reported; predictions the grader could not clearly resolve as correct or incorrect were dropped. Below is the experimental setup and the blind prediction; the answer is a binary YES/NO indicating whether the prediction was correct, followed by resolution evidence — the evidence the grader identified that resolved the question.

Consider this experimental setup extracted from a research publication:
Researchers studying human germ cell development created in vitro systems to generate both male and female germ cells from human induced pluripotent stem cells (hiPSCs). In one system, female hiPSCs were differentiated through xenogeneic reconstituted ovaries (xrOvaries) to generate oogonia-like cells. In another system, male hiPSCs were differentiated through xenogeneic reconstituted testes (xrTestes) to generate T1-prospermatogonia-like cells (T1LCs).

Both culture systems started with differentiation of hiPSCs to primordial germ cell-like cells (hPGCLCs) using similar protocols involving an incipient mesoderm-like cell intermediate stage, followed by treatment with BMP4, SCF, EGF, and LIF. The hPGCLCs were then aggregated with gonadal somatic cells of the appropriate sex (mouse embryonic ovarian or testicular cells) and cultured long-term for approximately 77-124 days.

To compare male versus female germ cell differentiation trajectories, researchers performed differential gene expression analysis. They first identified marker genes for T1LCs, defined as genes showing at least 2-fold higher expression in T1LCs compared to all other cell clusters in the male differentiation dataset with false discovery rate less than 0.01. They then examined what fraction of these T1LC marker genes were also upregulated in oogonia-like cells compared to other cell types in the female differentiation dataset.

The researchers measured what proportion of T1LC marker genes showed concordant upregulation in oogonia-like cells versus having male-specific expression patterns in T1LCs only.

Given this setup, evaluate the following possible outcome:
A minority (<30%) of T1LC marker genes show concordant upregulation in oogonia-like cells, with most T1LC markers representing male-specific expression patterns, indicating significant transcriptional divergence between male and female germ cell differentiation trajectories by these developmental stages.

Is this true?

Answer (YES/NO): YES